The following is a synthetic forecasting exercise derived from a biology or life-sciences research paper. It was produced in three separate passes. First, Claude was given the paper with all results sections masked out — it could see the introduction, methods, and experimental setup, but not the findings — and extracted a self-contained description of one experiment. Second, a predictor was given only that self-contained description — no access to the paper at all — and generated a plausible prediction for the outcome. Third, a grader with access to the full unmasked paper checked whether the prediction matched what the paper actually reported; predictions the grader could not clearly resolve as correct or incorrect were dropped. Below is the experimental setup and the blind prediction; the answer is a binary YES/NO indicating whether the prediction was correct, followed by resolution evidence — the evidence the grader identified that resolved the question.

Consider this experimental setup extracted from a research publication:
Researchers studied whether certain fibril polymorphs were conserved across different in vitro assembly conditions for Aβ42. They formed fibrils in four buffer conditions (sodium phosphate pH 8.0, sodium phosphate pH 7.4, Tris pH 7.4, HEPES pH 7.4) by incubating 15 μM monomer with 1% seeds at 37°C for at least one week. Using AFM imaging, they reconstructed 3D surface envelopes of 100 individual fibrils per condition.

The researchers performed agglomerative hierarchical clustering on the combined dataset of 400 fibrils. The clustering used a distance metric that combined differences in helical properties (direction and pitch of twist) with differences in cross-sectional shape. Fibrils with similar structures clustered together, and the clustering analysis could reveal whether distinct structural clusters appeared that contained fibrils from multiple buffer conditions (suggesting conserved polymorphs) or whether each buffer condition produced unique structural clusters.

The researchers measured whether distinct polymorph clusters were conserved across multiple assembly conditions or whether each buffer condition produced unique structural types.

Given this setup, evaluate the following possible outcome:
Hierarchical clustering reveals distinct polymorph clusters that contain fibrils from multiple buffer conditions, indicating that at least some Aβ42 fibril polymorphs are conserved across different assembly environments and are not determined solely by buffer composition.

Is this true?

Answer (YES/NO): YES